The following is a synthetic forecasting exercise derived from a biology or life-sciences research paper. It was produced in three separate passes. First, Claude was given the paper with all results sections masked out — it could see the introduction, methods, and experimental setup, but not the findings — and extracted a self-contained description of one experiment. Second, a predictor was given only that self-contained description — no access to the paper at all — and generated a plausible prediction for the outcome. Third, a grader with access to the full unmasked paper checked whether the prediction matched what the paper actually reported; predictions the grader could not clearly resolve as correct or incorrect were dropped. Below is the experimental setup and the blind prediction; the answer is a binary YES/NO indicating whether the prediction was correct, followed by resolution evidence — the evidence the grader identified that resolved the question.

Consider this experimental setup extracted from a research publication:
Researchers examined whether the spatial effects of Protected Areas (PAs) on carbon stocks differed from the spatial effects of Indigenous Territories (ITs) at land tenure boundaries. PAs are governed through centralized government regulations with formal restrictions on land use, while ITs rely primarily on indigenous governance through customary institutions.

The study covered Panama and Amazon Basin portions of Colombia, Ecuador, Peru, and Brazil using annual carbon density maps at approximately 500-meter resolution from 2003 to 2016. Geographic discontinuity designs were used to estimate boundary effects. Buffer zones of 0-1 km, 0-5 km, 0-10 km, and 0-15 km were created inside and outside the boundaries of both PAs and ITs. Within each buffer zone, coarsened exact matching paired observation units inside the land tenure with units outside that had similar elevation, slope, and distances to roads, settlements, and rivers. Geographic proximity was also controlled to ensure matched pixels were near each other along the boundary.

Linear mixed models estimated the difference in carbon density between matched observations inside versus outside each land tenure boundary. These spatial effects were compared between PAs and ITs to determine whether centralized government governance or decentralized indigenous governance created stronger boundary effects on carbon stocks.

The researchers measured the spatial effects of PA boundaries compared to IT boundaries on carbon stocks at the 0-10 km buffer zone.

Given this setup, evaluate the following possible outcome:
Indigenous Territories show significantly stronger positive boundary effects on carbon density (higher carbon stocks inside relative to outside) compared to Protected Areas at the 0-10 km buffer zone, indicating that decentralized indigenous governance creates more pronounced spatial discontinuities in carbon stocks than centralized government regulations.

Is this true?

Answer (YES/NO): NO